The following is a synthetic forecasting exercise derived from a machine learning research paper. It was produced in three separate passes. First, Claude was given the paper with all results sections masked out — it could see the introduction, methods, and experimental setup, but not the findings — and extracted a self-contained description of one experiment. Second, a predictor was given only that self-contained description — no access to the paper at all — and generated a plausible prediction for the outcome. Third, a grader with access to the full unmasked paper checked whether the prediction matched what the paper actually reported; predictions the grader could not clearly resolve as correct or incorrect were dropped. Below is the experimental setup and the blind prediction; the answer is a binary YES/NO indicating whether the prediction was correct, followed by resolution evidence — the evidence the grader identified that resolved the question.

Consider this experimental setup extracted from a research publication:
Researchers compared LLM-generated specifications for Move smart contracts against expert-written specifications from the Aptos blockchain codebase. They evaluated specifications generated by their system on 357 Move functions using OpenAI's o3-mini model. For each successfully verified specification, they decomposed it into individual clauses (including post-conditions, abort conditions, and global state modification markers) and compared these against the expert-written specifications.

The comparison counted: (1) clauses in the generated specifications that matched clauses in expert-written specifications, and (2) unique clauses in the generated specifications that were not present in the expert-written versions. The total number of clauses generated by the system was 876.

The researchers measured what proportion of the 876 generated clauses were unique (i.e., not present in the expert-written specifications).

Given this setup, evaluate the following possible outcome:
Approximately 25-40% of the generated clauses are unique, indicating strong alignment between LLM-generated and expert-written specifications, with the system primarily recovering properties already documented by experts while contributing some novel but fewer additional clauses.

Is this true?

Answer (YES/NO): YES